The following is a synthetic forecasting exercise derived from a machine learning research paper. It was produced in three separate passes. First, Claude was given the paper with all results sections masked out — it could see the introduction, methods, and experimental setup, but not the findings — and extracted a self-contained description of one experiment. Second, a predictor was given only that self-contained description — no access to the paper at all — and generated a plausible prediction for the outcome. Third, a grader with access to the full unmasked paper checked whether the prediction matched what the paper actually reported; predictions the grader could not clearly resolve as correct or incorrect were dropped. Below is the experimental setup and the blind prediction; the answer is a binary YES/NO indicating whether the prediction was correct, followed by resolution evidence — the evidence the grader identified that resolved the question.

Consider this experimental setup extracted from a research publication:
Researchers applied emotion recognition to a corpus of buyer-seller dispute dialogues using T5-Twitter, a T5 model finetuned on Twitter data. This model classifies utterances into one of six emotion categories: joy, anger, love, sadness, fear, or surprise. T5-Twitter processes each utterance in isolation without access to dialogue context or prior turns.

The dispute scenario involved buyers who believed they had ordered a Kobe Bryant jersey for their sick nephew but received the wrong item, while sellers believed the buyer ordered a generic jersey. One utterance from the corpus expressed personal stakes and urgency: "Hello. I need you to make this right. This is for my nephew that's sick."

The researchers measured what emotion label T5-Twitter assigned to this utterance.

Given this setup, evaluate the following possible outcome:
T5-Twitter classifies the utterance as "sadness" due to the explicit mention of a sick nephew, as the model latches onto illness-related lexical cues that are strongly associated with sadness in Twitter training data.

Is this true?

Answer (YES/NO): NO